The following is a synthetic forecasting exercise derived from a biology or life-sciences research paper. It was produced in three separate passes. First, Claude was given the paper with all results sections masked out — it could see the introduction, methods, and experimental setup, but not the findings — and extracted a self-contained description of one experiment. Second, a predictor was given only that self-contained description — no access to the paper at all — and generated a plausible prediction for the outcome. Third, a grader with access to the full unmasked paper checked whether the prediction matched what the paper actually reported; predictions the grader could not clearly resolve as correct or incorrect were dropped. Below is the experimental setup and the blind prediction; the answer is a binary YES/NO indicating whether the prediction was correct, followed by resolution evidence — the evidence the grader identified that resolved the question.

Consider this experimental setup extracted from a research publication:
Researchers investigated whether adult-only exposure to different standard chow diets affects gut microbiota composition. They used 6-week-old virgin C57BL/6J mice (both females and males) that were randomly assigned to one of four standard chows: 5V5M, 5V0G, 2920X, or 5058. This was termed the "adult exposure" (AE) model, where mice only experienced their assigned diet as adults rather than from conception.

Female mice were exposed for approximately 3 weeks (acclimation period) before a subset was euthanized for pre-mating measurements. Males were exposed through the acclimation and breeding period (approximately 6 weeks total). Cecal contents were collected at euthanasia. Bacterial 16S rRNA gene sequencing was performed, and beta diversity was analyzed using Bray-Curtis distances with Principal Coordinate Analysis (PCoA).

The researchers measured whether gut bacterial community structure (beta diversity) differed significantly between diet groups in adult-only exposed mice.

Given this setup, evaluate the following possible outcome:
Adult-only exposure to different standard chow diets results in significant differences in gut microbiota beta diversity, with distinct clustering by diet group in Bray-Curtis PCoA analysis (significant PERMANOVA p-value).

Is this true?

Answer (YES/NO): YES